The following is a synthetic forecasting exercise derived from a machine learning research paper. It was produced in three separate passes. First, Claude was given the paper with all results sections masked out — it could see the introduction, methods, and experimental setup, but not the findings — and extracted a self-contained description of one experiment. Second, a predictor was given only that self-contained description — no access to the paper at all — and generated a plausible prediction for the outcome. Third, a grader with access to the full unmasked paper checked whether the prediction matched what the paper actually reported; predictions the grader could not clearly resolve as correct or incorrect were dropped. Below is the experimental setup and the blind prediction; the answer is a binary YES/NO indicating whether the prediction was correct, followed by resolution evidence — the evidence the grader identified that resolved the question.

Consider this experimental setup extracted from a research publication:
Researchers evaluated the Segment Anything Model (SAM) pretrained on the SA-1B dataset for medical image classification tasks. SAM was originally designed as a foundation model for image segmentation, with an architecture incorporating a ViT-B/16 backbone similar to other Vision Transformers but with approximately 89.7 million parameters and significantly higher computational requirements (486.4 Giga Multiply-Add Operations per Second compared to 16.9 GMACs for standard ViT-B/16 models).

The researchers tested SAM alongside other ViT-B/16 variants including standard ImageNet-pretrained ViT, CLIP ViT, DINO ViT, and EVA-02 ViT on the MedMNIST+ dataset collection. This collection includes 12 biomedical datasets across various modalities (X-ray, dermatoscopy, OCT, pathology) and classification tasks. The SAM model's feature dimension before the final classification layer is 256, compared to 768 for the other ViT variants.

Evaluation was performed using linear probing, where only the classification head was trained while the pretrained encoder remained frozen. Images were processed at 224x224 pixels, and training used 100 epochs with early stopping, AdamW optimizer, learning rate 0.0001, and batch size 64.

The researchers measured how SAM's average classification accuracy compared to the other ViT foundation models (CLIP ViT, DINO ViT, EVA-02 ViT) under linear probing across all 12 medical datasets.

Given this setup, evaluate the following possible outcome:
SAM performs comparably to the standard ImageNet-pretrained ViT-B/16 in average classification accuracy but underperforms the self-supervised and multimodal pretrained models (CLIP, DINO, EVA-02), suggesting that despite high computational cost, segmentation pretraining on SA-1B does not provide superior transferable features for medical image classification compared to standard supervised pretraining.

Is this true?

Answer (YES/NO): NO